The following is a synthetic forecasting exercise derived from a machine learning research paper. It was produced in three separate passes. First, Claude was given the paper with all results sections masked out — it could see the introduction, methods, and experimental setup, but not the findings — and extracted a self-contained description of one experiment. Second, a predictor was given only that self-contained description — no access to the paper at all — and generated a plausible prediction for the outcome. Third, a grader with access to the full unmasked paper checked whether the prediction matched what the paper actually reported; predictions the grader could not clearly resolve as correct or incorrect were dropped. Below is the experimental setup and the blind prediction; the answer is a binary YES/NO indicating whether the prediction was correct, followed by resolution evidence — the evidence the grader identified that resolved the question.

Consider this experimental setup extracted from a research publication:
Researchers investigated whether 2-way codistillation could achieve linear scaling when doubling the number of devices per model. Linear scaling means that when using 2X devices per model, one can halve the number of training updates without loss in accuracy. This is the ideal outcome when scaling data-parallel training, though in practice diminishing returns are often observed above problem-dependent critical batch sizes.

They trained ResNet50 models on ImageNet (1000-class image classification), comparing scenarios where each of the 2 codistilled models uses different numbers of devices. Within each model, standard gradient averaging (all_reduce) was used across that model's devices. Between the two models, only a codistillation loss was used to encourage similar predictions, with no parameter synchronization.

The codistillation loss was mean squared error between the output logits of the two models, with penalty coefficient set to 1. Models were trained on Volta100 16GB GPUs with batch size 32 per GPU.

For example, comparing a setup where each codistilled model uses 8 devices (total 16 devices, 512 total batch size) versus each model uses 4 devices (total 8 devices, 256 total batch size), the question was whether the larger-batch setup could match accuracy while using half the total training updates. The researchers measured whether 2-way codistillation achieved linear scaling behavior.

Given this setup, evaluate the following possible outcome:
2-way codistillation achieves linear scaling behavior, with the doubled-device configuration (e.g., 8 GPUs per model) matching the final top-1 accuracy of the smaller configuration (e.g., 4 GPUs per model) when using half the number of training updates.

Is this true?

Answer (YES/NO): YES